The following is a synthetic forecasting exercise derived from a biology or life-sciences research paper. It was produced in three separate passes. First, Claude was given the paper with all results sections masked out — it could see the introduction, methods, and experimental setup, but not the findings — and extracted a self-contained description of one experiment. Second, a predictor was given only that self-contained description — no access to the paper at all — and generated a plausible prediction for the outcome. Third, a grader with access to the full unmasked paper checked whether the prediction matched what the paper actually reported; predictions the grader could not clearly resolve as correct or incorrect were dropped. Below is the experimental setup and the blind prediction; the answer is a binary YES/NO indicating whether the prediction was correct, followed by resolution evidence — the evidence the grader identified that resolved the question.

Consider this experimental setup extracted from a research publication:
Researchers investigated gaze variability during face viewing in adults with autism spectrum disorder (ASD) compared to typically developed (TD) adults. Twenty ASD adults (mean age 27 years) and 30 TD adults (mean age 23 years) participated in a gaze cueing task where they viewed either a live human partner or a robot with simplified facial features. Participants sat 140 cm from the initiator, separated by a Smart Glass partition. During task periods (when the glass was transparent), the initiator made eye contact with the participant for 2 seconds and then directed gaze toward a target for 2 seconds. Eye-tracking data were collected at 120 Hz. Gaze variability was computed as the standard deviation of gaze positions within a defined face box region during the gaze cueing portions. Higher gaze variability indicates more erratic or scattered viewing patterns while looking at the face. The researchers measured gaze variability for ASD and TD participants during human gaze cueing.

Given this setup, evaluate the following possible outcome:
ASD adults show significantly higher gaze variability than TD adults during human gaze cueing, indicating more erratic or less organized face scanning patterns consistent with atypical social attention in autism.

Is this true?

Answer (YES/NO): NO